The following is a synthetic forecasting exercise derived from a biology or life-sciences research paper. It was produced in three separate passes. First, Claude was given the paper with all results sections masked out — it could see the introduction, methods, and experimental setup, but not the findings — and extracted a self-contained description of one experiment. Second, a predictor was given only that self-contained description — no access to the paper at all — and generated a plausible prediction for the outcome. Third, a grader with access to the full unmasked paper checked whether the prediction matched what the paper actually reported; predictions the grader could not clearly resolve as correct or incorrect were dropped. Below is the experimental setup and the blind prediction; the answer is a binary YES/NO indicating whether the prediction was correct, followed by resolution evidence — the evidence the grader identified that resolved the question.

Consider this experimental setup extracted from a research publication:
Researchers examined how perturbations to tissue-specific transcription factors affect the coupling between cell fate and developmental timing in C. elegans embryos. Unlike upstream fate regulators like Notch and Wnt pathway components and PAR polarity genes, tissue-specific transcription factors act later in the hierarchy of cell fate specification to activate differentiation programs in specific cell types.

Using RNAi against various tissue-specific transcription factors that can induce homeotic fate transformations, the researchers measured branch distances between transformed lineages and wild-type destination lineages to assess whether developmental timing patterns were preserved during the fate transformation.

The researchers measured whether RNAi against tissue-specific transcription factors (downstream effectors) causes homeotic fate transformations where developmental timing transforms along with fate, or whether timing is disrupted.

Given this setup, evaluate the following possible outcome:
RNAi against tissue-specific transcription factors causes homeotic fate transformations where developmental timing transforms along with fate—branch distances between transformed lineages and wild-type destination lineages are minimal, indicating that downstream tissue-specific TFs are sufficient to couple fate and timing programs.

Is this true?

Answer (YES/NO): NO